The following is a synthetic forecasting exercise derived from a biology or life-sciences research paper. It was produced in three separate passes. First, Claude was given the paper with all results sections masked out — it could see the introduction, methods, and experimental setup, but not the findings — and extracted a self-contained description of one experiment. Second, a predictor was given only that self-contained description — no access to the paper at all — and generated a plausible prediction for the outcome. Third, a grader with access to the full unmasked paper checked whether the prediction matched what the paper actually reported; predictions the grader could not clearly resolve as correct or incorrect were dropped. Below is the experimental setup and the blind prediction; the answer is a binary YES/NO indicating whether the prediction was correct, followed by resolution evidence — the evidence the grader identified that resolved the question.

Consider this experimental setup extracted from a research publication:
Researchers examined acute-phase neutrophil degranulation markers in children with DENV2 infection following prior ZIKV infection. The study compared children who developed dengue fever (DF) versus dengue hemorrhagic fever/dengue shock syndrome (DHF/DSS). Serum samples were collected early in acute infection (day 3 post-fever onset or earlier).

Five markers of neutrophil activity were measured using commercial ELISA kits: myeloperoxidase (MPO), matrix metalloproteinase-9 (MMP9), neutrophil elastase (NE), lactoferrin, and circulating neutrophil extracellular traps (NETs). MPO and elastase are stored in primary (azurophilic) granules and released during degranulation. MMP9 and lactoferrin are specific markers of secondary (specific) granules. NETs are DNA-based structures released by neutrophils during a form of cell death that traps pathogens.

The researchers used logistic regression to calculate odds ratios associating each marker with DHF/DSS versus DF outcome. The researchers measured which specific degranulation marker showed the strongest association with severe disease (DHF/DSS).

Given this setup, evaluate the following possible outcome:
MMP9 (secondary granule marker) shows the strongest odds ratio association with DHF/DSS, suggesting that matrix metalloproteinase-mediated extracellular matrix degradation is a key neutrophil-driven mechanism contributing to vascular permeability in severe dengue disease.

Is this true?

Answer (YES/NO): NO